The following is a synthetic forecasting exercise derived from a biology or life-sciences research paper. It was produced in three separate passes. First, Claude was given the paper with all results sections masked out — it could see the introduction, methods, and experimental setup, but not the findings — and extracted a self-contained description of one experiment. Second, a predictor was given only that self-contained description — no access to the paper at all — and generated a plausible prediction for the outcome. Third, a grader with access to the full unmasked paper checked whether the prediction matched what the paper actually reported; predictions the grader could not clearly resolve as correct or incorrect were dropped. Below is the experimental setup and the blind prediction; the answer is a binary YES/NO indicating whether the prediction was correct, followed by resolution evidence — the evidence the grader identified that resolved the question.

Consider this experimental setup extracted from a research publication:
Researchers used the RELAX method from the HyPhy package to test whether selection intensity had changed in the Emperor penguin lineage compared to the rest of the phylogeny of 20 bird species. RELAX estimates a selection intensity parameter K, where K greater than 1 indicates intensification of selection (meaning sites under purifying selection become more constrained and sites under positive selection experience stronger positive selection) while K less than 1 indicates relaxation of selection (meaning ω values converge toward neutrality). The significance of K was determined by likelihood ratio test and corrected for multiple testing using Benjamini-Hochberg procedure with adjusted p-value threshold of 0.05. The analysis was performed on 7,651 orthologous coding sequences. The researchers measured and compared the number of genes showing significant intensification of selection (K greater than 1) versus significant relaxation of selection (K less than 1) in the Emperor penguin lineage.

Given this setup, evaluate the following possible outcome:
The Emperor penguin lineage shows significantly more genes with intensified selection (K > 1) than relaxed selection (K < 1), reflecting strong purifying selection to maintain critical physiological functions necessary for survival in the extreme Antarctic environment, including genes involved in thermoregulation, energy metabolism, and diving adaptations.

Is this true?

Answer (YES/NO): NO